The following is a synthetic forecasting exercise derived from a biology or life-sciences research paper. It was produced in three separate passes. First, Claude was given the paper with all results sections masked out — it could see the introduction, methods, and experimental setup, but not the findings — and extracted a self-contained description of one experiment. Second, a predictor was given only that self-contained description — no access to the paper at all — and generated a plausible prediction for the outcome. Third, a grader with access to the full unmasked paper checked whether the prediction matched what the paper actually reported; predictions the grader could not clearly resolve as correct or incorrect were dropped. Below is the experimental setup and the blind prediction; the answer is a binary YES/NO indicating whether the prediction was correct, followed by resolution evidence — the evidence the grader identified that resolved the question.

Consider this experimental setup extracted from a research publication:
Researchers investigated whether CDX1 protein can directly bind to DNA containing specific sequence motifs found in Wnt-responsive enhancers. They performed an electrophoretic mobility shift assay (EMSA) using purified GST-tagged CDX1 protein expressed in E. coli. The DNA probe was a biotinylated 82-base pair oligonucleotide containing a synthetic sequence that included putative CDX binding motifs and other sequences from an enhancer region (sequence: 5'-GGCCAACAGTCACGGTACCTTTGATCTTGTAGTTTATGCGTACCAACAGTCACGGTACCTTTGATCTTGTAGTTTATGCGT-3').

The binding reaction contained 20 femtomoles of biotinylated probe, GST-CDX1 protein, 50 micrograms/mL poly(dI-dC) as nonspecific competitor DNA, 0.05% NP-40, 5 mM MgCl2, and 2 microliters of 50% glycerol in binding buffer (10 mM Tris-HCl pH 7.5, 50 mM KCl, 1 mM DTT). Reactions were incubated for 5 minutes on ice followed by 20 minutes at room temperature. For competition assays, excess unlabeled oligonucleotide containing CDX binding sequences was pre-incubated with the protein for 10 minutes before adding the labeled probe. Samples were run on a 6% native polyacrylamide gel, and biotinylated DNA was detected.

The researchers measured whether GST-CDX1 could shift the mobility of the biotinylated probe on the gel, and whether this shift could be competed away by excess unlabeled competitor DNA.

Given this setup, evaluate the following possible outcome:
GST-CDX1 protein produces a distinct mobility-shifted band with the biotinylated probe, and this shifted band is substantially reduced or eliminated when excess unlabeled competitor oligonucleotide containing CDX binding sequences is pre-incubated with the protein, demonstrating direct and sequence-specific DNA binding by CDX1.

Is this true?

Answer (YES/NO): YES